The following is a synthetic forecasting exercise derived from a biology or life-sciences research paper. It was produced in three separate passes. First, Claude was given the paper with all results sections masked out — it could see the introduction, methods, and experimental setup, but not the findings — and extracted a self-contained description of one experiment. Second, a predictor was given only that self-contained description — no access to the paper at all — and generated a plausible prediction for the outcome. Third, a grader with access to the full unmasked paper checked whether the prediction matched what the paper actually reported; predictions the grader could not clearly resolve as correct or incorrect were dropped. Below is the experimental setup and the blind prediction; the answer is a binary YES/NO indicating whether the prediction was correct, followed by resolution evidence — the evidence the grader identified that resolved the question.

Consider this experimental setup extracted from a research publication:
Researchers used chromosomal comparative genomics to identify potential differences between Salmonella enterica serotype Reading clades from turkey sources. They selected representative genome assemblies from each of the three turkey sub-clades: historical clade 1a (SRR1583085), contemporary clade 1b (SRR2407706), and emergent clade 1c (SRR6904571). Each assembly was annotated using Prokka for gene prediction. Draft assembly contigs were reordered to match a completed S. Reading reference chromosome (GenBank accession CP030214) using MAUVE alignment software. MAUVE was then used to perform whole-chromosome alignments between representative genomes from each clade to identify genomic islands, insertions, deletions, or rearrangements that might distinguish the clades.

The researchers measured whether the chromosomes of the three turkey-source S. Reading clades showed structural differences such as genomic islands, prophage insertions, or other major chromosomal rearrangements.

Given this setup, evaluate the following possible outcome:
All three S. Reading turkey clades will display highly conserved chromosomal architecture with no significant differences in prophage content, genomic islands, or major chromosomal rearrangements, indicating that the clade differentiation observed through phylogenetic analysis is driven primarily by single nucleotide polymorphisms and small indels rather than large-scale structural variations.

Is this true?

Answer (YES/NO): NO